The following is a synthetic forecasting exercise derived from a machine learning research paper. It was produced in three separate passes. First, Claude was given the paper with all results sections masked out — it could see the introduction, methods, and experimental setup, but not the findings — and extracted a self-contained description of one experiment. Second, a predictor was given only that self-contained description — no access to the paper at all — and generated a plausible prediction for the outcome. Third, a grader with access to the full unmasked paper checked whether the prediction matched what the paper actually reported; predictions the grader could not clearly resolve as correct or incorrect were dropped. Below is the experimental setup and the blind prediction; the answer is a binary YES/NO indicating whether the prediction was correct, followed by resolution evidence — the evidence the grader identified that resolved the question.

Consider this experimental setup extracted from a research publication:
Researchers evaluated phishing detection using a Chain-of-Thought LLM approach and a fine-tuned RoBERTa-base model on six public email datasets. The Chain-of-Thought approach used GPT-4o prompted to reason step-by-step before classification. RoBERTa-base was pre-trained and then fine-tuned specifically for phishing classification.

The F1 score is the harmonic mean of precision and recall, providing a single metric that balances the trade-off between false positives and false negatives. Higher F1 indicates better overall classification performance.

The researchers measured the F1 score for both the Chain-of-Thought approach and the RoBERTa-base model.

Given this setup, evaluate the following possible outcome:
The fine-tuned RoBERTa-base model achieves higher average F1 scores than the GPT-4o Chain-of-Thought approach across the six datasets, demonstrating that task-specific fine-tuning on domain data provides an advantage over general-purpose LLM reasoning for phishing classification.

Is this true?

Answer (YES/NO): YES